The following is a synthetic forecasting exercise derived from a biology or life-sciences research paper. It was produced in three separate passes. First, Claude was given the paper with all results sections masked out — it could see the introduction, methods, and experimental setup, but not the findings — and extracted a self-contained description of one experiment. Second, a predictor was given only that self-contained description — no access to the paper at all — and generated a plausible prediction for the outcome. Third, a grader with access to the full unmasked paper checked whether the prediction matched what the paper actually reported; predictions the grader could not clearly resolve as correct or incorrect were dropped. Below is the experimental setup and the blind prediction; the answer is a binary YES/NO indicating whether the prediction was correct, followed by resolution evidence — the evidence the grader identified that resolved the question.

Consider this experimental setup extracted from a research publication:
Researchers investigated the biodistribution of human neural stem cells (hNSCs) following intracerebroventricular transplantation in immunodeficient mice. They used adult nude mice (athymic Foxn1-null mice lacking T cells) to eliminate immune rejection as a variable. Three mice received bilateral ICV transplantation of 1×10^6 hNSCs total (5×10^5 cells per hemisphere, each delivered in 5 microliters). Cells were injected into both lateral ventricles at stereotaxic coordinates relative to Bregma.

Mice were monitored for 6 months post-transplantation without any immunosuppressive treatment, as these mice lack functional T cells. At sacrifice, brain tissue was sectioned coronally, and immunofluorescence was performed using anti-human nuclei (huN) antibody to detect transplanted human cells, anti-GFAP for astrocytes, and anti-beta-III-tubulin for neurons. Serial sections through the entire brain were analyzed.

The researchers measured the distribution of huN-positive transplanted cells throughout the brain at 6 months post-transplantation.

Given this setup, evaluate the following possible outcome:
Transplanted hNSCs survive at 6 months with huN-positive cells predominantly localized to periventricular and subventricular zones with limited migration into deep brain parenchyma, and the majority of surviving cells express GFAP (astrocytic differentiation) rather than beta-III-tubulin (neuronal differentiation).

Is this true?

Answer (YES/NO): NO